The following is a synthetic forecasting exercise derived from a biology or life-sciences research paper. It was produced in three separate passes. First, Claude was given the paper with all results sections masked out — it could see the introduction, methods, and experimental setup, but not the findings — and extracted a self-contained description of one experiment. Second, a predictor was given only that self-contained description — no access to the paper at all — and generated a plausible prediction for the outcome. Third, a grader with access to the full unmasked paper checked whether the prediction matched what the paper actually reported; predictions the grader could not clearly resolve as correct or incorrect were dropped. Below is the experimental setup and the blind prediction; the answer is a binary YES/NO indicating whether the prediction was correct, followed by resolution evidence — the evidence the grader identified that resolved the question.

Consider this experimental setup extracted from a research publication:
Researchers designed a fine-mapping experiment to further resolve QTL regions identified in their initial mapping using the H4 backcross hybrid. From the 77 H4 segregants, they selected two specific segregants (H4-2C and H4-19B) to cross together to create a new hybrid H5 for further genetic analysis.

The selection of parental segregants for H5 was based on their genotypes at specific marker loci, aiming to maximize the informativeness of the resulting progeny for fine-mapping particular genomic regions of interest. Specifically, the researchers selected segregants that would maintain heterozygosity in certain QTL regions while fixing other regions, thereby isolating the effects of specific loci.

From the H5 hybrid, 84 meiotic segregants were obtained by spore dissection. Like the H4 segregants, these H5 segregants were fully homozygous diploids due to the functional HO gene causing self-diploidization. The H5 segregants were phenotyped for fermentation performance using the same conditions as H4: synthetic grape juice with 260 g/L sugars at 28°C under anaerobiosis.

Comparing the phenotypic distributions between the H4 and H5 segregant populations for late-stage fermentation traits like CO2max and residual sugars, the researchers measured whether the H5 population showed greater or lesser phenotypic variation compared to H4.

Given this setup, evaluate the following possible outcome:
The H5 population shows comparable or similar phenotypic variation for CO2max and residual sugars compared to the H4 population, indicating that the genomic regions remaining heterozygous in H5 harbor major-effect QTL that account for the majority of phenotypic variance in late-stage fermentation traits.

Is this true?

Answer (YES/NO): NO